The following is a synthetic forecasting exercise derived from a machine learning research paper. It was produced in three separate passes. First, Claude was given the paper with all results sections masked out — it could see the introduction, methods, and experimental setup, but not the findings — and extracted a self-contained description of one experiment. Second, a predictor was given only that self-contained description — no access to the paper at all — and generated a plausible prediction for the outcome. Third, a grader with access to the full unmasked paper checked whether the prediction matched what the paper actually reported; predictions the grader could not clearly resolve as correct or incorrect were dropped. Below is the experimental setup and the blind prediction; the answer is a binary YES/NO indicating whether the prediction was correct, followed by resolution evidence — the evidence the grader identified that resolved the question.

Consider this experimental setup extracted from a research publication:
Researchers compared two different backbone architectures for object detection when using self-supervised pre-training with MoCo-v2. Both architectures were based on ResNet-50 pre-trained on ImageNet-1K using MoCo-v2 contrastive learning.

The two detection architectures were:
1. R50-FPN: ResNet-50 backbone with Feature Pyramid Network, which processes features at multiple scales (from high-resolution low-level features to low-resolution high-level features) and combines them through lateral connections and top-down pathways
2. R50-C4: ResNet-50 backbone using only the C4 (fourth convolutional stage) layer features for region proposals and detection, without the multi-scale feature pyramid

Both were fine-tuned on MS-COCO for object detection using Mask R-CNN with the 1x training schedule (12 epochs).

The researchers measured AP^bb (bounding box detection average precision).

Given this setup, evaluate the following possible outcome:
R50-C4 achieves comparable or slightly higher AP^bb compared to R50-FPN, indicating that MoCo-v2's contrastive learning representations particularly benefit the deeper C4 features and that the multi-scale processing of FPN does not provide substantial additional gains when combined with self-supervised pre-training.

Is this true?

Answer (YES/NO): YES